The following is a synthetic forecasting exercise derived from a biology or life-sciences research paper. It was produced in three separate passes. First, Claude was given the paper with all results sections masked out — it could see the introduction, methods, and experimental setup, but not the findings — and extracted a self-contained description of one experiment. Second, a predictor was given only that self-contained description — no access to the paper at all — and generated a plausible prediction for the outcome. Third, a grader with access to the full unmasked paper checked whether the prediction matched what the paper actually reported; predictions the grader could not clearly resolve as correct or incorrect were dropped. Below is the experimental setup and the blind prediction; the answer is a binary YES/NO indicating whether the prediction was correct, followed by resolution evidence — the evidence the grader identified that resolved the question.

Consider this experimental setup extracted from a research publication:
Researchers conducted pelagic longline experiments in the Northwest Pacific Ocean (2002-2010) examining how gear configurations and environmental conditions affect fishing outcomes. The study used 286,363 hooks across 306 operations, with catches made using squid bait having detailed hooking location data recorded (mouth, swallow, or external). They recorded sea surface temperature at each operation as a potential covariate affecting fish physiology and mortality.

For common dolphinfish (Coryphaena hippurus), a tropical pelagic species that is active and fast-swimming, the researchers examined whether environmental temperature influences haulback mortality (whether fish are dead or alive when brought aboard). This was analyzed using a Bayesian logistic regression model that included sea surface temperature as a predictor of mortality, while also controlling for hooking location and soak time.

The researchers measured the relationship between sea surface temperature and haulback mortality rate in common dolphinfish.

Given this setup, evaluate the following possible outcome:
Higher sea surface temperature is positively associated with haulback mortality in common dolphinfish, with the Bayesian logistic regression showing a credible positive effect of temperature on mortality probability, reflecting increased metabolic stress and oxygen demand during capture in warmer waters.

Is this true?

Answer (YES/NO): YES